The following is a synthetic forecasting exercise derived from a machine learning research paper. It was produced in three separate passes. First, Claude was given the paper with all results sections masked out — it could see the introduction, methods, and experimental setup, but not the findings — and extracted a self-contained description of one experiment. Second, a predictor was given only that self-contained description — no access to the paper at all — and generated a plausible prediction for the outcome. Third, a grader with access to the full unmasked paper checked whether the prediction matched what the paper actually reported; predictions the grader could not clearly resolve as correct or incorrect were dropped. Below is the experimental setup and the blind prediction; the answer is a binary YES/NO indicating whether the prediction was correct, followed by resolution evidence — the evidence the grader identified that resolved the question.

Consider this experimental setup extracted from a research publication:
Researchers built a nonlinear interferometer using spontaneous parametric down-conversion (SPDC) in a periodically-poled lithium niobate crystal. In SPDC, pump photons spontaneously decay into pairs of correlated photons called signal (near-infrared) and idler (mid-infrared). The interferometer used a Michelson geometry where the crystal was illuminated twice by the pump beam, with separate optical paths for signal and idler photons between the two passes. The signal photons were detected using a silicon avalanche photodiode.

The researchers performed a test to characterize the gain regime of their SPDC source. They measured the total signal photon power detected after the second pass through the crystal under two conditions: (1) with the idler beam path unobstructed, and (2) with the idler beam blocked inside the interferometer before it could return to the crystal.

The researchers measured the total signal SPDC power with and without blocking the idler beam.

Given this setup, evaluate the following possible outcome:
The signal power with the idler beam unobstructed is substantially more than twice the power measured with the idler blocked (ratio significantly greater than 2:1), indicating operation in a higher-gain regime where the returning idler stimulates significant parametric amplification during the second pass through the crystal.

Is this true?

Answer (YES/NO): NO